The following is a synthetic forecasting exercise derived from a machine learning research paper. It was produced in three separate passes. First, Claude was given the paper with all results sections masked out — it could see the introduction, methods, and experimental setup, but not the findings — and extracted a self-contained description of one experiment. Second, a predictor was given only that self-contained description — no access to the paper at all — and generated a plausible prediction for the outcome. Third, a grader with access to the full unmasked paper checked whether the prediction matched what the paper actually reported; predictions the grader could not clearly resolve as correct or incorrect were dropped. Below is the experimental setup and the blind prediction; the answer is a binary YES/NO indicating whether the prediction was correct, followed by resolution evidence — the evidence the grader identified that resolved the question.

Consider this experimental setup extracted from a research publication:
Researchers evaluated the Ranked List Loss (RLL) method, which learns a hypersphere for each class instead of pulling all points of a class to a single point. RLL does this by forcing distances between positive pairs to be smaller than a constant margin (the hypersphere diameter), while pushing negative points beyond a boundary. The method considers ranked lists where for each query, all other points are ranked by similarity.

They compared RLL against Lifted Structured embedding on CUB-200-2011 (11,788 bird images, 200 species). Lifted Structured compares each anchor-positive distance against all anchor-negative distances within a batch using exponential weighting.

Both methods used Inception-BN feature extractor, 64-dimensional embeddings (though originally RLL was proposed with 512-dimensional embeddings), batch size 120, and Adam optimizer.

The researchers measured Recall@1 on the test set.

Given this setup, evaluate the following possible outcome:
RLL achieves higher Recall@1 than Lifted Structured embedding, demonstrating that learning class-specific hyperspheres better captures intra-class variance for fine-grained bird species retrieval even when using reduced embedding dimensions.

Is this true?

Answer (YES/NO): NO